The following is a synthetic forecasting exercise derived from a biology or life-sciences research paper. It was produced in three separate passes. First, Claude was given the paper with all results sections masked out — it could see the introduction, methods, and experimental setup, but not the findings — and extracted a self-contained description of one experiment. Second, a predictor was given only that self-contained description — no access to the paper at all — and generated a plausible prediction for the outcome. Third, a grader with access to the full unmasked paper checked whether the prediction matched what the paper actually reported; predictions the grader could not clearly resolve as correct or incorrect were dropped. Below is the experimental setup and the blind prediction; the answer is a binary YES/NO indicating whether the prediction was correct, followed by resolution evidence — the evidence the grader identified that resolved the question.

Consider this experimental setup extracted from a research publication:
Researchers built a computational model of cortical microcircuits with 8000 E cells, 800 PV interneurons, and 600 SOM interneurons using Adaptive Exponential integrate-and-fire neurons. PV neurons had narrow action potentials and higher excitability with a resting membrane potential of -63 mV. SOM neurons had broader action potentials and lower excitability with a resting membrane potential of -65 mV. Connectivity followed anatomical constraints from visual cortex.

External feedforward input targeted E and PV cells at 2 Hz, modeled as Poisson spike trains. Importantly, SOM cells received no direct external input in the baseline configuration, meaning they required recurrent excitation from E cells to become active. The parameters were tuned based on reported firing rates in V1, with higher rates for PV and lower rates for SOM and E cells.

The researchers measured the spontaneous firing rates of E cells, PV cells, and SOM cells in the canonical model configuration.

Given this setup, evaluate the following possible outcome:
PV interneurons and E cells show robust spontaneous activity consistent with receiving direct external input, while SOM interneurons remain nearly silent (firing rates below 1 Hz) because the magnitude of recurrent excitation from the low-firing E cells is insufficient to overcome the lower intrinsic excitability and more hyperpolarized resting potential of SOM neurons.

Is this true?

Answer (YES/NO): NO